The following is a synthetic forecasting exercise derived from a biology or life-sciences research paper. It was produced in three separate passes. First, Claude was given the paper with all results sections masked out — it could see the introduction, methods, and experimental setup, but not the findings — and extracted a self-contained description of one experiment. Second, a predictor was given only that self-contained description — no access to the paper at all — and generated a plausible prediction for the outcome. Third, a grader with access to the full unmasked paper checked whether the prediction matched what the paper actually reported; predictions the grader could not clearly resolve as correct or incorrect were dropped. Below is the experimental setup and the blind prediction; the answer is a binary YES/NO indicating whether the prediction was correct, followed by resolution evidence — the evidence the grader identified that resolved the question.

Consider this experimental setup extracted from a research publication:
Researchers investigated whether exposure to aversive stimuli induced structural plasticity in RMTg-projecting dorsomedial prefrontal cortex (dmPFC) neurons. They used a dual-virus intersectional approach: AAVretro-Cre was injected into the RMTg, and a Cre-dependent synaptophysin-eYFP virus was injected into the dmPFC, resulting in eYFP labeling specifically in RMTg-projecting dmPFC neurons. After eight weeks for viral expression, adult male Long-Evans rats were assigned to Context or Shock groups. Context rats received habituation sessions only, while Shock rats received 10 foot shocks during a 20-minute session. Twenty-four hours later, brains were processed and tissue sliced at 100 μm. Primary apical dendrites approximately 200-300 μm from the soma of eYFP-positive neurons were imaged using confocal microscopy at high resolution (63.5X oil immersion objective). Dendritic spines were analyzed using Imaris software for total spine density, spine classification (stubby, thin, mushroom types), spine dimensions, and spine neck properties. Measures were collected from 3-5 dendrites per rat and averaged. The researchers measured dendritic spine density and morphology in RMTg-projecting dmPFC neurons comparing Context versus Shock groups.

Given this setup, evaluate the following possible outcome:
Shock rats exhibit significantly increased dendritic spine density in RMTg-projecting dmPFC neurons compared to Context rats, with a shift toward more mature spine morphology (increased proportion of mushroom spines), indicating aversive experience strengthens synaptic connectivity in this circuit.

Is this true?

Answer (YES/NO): NO